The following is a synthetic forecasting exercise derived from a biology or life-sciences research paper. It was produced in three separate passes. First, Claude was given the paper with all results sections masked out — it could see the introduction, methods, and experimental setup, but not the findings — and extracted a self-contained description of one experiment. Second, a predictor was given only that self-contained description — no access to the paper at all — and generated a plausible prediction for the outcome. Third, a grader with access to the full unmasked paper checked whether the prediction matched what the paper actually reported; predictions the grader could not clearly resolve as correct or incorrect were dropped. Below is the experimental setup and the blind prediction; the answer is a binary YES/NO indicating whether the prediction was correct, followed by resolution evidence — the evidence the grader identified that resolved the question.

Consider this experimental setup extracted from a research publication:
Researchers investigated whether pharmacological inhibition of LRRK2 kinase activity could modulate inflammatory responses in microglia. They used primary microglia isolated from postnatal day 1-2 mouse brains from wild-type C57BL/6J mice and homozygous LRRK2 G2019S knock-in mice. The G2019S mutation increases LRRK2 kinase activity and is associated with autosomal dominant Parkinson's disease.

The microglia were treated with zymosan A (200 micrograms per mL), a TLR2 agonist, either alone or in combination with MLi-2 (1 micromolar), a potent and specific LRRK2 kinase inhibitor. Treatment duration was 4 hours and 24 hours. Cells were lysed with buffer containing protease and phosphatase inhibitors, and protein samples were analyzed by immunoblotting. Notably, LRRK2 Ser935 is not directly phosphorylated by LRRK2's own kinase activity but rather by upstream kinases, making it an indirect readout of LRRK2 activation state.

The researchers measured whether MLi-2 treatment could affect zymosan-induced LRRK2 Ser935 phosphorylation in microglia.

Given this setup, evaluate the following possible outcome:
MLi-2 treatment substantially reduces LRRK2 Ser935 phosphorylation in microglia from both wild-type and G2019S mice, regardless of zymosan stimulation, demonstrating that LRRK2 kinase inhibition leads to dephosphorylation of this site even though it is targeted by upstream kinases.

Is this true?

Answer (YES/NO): NO